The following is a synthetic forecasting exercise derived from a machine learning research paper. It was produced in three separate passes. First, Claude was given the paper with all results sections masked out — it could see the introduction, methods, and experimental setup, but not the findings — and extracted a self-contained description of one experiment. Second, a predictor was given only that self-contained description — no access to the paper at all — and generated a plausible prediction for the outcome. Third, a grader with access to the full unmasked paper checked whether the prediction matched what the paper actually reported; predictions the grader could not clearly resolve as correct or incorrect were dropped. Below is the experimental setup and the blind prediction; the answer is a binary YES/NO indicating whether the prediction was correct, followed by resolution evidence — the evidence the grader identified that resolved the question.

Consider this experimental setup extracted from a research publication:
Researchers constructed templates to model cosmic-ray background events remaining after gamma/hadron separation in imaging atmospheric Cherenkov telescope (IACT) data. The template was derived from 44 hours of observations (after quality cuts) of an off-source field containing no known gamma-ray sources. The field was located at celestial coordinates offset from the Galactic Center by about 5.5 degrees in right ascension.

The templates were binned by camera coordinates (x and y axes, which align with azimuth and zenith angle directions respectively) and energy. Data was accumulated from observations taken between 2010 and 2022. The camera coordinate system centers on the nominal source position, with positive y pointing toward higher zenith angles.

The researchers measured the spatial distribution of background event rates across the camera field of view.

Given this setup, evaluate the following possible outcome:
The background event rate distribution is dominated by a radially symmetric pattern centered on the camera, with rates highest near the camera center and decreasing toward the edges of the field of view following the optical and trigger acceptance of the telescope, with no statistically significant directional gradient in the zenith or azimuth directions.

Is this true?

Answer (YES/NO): NO